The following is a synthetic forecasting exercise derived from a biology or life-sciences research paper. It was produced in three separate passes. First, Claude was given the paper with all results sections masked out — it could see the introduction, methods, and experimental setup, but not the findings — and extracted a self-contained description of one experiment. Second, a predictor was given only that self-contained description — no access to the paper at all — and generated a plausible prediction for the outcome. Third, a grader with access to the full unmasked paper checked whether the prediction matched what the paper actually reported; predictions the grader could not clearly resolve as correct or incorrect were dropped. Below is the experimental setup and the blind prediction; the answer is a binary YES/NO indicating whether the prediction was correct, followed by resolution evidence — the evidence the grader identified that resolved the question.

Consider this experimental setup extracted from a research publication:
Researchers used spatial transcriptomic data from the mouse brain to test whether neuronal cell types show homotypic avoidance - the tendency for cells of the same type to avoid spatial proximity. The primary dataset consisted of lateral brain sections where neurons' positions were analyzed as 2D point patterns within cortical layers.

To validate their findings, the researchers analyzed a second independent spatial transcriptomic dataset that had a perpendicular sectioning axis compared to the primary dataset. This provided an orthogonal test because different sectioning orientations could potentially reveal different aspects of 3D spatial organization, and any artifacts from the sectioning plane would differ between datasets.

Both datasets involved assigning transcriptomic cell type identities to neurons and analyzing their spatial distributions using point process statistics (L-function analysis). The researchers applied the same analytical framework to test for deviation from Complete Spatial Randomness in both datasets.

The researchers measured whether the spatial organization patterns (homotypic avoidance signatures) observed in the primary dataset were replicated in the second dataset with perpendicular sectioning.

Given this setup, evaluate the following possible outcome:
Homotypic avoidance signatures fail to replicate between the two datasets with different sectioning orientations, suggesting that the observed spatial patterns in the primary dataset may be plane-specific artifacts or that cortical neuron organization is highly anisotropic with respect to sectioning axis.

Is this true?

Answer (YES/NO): NO